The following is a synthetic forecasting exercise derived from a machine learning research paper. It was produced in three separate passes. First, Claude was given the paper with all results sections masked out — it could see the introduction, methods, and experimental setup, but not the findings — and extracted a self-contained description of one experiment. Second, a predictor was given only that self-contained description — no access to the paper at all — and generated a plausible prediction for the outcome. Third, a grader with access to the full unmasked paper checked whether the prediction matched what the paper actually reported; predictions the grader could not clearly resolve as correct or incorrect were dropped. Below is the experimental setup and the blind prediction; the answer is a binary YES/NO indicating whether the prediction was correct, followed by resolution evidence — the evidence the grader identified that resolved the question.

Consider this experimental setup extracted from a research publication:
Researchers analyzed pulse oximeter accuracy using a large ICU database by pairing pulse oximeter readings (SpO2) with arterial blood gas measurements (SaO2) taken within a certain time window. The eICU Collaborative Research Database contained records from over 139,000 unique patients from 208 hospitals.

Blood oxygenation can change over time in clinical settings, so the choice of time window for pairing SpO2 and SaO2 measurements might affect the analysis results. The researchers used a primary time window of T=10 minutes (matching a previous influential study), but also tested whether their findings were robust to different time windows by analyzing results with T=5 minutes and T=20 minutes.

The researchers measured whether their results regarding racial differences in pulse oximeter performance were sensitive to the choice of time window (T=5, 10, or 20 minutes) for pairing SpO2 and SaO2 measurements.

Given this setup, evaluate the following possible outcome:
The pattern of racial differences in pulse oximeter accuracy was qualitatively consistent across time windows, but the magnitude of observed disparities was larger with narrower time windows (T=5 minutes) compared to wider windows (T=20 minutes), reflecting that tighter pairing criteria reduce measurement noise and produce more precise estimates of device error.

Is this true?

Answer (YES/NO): NO